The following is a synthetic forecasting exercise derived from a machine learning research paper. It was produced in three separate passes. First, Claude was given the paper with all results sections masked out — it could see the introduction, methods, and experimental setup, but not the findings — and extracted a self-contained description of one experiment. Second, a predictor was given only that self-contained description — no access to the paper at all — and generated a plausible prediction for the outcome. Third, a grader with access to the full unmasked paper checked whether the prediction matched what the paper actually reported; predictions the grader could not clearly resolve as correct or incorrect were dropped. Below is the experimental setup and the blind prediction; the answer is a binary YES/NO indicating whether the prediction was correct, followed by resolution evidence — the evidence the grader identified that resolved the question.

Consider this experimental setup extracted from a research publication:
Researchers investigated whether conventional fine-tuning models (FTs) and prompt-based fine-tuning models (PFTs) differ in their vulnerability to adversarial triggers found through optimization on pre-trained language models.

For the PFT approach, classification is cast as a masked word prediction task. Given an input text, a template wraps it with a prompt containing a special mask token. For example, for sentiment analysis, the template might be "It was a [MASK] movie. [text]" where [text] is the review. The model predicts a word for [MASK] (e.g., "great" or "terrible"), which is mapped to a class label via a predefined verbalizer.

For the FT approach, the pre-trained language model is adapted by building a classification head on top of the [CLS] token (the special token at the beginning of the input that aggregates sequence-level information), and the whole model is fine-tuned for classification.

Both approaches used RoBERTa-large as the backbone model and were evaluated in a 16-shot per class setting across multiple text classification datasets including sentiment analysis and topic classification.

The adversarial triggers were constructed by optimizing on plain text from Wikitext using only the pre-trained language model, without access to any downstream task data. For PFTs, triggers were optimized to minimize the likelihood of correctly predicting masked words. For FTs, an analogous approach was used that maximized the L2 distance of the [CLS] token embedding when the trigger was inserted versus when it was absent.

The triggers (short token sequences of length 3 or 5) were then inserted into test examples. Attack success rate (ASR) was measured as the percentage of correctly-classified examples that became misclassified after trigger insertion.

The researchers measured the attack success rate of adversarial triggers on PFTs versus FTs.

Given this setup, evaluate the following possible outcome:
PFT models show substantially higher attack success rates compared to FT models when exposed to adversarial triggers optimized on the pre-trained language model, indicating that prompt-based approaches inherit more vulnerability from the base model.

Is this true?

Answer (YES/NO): YES